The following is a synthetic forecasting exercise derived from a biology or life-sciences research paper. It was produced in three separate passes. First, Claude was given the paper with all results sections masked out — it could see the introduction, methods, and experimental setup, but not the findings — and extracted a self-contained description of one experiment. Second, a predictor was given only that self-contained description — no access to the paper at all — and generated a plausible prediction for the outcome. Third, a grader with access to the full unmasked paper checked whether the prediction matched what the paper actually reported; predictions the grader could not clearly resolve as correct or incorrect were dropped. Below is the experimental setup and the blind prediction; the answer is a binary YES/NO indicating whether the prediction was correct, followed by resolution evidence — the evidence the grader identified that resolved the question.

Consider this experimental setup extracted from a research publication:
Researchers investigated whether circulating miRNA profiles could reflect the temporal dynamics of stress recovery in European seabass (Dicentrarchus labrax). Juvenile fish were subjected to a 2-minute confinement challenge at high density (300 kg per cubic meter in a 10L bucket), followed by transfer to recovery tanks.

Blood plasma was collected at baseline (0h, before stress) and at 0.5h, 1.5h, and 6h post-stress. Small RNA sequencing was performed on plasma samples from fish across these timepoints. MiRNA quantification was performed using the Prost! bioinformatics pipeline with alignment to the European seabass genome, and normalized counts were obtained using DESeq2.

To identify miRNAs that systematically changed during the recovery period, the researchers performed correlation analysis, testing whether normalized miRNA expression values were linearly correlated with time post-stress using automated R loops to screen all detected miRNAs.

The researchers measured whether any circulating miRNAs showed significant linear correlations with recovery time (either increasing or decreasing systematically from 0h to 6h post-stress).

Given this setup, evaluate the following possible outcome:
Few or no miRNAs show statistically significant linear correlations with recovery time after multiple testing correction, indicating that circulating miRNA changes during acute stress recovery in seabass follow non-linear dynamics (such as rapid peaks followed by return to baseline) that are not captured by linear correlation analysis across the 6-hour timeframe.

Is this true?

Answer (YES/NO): YES